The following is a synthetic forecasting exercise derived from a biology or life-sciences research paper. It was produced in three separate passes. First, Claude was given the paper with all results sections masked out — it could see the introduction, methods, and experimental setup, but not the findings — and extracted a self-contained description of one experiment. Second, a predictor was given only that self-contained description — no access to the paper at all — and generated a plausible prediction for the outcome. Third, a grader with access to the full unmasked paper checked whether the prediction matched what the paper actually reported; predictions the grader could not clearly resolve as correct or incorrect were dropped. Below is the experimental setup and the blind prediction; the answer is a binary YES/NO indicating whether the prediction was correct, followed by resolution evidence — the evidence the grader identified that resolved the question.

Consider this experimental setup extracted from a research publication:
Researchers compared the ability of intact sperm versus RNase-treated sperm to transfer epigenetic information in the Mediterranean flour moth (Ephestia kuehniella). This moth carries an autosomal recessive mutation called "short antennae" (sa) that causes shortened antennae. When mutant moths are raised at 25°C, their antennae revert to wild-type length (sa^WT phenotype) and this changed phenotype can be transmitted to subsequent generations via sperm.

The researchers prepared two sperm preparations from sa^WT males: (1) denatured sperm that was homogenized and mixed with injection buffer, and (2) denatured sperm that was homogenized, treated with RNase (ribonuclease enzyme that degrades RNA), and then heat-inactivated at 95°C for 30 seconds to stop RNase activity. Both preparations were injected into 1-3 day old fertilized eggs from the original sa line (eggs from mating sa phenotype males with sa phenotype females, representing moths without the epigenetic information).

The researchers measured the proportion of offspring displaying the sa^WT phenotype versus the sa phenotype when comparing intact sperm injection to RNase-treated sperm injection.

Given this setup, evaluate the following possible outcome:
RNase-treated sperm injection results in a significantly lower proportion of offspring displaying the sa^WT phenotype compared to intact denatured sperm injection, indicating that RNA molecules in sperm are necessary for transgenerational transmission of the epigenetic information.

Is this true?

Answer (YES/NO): NO